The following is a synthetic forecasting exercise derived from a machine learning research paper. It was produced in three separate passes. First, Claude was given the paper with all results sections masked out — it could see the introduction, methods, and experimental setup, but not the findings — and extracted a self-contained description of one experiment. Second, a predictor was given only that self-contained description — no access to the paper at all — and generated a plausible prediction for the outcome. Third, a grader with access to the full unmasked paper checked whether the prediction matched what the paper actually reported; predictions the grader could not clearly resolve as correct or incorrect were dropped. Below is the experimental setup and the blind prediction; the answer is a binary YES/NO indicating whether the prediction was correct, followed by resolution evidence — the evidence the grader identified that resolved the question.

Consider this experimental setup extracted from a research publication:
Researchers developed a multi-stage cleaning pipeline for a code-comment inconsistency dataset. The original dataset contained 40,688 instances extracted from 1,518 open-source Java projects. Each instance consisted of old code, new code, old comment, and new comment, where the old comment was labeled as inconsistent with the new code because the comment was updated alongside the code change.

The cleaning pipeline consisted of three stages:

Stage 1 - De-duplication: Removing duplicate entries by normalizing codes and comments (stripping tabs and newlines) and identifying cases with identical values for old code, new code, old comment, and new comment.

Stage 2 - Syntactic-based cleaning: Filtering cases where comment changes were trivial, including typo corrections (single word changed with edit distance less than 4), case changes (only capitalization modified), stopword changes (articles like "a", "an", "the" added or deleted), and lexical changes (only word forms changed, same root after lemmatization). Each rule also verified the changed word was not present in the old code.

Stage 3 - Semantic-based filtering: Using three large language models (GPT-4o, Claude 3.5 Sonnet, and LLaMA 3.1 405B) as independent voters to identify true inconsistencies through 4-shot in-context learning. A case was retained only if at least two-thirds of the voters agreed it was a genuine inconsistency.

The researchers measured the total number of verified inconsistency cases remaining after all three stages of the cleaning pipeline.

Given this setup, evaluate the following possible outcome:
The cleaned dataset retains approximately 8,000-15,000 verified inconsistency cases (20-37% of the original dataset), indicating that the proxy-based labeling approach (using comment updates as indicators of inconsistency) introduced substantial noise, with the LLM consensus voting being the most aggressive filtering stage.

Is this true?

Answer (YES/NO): NO